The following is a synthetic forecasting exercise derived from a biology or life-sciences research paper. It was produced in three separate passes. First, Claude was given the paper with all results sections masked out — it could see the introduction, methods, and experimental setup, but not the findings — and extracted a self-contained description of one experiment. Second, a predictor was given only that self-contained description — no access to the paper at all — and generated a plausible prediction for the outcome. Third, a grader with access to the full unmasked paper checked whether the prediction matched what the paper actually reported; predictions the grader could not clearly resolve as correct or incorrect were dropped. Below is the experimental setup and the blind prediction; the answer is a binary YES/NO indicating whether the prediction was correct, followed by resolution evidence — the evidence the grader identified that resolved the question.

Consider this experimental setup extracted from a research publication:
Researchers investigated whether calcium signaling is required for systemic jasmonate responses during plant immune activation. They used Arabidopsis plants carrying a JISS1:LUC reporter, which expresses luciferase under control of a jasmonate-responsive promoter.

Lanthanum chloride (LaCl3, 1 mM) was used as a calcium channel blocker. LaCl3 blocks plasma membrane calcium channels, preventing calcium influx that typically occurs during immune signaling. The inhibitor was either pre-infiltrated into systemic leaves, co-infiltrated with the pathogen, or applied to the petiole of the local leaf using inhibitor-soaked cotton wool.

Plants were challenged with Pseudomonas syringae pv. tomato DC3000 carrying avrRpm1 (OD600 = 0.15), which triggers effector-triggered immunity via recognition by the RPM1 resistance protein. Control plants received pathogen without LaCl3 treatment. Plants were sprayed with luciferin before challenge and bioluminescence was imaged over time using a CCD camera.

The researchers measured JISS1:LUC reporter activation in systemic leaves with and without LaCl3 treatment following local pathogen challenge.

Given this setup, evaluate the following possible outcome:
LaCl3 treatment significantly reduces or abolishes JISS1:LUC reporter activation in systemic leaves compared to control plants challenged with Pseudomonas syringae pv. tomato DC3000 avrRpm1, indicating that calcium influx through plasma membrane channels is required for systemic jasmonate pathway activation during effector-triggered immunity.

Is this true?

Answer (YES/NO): YES